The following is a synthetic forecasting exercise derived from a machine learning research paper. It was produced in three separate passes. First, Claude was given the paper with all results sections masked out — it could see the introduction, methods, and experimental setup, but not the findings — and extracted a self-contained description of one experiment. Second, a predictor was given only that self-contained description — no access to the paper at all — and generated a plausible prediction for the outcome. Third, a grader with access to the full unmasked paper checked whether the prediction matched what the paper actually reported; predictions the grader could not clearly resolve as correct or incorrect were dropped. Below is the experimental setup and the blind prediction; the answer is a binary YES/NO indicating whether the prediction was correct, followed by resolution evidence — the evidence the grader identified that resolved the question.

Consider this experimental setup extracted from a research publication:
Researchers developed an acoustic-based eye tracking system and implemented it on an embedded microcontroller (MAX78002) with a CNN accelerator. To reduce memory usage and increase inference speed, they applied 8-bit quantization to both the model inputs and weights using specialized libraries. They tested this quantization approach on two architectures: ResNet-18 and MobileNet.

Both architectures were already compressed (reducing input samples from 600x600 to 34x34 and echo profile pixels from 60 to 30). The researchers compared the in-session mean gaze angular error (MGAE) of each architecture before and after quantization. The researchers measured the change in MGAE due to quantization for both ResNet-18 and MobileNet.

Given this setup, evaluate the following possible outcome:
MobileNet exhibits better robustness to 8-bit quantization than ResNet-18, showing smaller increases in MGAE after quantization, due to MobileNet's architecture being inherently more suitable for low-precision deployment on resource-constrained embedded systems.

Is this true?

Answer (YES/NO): NO